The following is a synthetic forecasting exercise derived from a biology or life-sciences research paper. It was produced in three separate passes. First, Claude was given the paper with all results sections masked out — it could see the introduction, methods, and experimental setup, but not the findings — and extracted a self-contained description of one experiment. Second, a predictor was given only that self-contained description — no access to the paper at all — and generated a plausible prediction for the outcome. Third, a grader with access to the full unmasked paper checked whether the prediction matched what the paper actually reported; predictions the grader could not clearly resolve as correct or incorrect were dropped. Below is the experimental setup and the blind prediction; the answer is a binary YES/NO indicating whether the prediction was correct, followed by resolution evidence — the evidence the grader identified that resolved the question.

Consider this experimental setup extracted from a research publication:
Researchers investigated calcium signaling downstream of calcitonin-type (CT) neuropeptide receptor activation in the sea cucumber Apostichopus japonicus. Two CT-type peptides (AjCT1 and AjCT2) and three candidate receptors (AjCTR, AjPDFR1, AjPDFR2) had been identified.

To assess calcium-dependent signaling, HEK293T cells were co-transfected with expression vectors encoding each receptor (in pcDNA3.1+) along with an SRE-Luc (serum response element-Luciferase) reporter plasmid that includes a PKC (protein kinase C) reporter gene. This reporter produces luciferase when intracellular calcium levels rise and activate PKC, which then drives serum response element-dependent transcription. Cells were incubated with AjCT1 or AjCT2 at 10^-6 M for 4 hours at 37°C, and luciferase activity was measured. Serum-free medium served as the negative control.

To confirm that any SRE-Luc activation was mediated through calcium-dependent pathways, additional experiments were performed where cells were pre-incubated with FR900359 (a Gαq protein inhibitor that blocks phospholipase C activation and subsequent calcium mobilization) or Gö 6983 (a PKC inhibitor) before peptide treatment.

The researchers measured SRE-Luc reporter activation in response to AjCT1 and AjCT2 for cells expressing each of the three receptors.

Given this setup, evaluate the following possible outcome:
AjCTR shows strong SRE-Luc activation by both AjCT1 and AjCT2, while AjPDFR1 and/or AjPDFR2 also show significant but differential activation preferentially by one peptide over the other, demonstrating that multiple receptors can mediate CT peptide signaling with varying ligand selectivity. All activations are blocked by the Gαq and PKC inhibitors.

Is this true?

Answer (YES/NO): NO